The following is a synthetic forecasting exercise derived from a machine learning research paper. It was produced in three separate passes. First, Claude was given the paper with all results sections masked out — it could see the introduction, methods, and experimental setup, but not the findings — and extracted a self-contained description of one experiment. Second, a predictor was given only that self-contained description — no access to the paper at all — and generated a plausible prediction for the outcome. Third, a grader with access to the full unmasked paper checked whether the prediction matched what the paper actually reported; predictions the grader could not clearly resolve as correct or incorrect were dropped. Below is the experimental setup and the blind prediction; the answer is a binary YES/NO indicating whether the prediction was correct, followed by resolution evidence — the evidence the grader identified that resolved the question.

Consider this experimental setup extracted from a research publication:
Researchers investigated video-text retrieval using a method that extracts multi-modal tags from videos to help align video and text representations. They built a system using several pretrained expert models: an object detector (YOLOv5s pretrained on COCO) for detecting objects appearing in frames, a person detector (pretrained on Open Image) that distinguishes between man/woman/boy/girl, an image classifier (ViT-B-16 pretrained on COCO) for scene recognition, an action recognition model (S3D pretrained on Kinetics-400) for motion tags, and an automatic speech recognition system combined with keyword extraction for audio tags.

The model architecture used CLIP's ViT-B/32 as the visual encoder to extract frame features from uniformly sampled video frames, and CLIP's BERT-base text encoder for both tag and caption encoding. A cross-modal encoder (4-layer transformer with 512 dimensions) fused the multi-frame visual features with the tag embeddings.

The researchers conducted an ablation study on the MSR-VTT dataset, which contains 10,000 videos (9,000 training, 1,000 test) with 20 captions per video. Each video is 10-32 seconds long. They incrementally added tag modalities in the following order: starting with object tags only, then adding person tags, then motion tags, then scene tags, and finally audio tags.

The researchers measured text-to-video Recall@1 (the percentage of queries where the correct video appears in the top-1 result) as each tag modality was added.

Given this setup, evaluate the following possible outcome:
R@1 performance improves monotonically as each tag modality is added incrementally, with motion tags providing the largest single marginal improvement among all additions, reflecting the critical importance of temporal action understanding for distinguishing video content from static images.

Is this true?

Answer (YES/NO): NO